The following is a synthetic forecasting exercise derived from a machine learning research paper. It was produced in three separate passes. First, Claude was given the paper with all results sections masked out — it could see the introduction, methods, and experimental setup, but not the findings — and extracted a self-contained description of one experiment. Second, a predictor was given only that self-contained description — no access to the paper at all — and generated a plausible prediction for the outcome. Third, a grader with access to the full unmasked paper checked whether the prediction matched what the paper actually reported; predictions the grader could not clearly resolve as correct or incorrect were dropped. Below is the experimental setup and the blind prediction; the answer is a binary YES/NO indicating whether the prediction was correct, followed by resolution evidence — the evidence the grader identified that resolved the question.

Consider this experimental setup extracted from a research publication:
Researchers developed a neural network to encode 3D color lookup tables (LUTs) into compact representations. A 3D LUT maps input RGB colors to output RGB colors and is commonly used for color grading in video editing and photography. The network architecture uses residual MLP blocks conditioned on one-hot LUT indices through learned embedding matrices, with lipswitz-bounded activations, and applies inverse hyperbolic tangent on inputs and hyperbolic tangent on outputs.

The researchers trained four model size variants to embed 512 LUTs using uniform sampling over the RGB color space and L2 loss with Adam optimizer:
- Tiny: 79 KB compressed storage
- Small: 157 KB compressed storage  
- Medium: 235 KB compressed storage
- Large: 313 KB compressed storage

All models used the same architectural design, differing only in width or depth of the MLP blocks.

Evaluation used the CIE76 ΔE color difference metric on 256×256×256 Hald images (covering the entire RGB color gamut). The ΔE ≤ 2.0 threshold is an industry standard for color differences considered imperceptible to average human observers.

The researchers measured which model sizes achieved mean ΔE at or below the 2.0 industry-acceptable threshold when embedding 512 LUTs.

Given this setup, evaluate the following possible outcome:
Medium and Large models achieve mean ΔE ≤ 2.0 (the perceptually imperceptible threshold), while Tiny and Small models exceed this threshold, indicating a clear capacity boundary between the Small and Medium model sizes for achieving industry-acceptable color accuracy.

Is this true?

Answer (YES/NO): YES